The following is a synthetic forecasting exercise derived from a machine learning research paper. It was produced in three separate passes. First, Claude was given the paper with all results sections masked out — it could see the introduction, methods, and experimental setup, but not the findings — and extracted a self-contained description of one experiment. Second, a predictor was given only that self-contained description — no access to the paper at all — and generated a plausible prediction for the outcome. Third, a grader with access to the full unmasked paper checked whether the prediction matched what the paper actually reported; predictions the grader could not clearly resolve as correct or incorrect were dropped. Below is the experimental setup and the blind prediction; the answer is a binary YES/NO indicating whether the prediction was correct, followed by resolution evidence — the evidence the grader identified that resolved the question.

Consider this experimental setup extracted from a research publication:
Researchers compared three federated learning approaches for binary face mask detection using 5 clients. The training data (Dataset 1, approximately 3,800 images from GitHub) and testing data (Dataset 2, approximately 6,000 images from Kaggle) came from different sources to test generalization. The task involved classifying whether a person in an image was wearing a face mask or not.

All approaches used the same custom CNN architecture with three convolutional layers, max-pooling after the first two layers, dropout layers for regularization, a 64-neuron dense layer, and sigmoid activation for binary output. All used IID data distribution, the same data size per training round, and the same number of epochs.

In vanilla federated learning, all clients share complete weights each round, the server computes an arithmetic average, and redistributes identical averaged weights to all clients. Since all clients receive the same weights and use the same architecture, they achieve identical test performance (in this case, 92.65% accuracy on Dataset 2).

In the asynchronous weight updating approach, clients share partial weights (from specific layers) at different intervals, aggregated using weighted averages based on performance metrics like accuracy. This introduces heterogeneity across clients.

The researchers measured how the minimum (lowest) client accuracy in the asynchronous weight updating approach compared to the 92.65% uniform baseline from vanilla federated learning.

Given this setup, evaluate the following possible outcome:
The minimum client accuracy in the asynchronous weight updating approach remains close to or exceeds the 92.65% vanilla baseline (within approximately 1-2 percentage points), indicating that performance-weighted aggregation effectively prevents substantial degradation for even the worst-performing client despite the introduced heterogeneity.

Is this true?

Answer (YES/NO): YES